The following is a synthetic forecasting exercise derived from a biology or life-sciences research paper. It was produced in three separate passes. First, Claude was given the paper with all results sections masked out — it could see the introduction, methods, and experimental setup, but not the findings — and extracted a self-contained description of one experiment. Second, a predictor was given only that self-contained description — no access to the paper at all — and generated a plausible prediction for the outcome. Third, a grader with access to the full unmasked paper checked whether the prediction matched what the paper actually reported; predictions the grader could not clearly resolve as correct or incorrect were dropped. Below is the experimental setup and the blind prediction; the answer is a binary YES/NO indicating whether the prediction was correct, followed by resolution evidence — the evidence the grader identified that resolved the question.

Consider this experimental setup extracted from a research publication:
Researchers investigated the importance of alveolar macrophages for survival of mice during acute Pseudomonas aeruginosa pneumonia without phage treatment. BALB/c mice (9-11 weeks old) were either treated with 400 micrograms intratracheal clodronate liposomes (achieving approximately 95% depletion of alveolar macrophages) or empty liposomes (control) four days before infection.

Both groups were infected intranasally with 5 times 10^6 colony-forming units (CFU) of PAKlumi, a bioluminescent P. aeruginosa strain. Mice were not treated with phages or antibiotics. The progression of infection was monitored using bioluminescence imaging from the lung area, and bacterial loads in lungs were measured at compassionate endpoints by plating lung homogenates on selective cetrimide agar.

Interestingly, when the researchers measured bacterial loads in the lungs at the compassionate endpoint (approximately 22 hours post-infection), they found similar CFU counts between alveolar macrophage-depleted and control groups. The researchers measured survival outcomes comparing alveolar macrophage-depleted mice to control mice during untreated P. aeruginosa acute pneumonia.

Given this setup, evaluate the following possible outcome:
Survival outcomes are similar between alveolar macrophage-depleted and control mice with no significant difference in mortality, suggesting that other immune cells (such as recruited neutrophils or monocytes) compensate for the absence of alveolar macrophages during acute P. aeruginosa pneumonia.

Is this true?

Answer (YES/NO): NO